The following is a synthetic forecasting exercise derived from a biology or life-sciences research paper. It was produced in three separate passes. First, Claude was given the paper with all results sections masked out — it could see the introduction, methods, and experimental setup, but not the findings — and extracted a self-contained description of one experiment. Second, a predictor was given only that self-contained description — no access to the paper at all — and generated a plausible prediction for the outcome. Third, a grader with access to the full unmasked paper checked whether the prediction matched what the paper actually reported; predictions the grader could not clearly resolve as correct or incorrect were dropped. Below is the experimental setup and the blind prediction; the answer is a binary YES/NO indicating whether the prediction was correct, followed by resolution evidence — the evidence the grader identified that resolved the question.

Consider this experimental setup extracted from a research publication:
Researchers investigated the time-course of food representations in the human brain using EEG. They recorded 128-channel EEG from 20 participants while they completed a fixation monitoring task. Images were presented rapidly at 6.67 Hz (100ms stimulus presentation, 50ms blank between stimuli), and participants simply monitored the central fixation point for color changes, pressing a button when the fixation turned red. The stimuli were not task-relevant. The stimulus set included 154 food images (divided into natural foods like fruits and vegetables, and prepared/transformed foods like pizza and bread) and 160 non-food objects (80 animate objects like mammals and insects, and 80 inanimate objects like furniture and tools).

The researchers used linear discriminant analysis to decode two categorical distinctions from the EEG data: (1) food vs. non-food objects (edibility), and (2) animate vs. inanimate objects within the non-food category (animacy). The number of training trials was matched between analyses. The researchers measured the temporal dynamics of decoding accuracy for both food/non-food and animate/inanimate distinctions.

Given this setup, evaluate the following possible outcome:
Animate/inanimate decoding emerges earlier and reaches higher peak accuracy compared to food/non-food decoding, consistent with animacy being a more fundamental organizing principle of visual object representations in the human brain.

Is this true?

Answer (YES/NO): NO